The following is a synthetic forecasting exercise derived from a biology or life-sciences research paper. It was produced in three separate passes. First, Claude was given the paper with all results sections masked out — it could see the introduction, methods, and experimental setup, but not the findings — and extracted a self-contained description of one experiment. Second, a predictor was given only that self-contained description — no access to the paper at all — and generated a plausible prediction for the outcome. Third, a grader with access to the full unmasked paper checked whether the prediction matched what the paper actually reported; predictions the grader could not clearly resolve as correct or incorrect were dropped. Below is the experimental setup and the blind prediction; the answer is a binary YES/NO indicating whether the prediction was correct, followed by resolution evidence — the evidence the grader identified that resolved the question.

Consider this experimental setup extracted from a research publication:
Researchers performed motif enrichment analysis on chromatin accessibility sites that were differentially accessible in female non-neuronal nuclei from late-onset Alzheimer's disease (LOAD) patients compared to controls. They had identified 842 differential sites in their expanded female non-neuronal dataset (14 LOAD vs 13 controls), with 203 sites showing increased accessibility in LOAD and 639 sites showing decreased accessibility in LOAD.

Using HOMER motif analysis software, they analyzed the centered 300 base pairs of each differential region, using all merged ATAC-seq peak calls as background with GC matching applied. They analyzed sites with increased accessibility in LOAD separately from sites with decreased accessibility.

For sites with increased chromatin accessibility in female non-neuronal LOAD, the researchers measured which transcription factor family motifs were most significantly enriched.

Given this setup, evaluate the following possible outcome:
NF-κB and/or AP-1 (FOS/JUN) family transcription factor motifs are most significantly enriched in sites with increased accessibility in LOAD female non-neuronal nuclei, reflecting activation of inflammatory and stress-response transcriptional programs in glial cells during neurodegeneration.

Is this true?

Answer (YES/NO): NO